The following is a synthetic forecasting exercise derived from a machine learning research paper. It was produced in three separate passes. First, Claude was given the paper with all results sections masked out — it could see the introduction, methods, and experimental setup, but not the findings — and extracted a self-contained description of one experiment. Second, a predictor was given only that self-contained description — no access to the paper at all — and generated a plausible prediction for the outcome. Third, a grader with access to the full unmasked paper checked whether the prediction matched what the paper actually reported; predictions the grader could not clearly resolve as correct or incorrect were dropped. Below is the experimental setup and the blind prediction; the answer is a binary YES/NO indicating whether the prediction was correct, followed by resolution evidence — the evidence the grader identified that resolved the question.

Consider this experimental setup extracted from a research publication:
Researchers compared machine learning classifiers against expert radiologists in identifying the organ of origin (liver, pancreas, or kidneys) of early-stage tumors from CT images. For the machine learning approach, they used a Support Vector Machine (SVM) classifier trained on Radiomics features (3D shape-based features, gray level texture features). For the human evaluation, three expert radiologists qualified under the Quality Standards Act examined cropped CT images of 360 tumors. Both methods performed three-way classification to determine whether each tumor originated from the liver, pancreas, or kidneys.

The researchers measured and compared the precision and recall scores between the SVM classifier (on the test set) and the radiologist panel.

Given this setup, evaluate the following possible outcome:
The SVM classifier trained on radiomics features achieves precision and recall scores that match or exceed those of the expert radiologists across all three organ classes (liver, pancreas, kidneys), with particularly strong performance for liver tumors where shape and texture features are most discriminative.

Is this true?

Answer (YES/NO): NO